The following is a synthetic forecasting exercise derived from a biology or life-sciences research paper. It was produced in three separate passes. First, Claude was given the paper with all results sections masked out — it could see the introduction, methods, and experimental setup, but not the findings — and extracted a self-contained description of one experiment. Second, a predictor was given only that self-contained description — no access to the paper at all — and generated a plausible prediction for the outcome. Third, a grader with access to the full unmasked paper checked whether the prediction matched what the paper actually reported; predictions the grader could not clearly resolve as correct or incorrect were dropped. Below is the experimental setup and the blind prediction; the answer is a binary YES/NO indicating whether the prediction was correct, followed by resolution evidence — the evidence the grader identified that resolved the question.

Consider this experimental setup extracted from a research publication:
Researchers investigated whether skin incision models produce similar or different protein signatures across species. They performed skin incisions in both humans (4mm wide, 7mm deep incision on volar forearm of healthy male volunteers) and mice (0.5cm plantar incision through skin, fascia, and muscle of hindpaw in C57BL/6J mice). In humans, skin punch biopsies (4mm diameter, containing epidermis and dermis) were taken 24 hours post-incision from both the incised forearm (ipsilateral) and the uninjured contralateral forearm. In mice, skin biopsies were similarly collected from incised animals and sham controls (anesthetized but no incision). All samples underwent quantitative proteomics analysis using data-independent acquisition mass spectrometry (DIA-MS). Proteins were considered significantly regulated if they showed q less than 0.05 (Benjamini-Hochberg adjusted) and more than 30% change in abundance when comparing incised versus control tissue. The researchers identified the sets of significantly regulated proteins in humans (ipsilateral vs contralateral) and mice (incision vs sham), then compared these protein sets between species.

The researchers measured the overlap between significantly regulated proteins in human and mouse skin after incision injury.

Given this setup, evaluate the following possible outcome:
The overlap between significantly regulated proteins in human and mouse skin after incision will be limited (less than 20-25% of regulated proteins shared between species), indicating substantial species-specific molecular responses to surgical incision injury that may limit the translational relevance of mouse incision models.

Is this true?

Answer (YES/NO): YES